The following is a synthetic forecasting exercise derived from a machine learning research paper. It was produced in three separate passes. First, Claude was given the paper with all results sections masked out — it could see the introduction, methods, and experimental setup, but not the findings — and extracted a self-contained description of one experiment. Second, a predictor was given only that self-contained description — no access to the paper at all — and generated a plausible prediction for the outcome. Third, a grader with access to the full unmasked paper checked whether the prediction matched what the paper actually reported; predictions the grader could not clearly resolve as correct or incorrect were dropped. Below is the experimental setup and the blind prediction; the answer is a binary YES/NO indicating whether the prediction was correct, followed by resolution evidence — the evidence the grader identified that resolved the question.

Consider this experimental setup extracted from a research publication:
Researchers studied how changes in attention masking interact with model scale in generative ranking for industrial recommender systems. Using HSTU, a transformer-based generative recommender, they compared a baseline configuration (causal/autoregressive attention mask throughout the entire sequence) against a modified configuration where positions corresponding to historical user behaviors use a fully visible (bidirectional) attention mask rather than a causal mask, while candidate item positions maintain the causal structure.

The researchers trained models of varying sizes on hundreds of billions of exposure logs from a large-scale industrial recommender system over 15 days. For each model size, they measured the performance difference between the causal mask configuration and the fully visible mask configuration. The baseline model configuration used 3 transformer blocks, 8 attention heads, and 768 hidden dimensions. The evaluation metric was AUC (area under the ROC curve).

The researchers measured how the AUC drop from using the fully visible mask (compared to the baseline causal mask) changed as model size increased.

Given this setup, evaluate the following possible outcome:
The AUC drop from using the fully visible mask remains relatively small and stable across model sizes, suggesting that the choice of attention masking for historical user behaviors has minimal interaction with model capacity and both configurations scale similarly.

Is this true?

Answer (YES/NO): NO